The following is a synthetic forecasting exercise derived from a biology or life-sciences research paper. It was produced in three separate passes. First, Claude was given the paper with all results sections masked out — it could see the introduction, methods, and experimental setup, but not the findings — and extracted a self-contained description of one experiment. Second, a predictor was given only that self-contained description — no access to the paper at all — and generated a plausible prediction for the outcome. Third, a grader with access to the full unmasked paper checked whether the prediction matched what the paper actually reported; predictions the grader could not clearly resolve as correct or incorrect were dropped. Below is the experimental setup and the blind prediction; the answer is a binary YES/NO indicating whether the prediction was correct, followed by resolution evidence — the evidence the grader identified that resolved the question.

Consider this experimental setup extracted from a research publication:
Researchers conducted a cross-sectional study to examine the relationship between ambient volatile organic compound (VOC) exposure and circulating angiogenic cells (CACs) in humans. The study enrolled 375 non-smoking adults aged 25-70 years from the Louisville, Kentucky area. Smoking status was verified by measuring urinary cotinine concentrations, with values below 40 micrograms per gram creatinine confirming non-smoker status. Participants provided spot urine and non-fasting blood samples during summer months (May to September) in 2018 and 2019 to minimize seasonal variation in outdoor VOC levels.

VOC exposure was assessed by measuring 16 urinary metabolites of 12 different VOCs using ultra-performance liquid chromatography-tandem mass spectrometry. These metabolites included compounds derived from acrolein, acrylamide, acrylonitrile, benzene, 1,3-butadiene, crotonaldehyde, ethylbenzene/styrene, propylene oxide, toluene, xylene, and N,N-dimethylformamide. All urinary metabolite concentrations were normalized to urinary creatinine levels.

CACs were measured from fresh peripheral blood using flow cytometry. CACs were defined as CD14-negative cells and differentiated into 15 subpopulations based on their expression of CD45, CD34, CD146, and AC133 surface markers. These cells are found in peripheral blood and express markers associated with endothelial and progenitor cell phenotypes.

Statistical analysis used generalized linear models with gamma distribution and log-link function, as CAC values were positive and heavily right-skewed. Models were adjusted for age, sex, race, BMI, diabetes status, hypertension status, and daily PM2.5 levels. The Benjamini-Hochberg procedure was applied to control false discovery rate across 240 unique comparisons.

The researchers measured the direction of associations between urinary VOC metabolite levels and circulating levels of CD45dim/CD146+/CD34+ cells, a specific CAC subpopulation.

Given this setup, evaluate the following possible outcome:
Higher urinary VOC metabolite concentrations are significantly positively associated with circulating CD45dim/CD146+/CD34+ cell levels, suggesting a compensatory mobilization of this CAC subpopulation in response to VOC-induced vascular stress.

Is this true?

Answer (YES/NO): NO